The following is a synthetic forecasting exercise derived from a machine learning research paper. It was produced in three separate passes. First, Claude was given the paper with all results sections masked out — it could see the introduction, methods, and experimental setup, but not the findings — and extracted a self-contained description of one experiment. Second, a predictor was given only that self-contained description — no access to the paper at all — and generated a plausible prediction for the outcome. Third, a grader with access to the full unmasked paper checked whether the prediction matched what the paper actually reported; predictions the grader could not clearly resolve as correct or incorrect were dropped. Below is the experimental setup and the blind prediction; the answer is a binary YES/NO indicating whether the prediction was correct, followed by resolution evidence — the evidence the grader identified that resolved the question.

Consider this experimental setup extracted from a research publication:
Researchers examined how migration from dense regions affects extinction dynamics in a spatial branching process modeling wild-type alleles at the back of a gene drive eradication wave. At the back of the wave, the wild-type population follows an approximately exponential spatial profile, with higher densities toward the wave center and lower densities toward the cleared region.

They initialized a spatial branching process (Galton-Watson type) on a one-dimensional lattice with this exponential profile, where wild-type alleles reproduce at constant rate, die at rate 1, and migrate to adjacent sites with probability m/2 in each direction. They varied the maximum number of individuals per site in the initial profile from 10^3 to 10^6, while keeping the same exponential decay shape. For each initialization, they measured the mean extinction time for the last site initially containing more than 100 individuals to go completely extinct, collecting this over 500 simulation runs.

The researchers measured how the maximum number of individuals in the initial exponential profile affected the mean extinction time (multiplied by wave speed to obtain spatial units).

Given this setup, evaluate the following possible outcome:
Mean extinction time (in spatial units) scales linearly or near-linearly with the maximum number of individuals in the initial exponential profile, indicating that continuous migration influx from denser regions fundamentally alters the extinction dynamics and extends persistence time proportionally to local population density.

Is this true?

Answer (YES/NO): NO